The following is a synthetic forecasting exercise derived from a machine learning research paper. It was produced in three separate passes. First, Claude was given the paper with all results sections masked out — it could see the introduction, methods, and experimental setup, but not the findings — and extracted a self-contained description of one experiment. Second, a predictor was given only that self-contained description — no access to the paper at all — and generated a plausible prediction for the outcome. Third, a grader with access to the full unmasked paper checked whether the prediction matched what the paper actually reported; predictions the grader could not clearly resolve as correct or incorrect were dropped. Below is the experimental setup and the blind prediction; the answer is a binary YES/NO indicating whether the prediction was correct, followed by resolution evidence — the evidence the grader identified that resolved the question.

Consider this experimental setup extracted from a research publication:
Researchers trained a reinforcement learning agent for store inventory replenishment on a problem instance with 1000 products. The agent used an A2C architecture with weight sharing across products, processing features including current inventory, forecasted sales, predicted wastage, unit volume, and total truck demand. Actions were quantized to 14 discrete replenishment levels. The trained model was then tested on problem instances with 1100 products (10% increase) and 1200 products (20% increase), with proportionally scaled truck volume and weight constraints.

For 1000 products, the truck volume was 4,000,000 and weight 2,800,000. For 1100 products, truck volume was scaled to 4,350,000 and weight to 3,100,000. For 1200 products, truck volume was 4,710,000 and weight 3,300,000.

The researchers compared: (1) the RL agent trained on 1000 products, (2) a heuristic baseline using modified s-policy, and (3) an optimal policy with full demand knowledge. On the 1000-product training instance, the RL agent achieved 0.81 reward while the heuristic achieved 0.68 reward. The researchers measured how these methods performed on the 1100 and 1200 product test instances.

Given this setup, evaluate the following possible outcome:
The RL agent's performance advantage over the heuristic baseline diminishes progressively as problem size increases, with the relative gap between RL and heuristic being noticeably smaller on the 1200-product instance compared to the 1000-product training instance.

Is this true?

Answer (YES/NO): NO